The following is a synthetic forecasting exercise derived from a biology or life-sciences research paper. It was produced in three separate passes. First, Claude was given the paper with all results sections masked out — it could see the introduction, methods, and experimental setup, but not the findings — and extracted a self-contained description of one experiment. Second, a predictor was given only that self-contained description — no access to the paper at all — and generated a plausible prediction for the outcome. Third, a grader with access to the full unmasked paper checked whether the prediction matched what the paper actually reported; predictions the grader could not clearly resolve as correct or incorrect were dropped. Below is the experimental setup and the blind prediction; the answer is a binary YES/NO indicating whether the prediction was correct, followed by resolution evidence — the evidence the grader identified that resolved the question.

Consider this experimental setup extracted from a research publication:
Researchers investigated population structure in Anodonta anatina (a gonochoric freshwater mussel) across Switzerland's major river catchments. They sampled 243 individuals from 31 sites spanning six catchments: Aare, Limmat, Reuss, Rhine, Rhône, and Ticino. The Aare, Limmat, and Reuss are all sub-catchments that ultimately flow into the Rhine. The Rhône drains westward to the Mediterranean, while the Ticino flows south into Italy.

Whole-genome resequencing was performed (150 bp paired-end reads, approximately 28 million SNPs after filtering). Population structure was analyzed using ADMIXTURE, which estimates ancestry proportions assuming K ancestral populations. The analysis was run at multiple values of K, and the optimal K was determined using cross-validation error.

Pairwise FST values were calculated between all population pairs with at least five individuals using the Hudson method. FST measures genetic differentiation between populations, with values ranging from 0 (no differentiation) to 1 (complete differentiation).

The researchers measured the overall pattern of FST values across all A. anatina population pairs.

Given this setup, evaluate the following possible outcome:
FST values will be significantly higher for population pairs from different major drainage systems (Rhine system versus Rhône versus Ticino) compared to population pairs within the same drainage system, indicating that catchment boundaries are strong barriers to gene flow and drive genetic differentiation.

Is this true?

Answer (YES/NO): YES